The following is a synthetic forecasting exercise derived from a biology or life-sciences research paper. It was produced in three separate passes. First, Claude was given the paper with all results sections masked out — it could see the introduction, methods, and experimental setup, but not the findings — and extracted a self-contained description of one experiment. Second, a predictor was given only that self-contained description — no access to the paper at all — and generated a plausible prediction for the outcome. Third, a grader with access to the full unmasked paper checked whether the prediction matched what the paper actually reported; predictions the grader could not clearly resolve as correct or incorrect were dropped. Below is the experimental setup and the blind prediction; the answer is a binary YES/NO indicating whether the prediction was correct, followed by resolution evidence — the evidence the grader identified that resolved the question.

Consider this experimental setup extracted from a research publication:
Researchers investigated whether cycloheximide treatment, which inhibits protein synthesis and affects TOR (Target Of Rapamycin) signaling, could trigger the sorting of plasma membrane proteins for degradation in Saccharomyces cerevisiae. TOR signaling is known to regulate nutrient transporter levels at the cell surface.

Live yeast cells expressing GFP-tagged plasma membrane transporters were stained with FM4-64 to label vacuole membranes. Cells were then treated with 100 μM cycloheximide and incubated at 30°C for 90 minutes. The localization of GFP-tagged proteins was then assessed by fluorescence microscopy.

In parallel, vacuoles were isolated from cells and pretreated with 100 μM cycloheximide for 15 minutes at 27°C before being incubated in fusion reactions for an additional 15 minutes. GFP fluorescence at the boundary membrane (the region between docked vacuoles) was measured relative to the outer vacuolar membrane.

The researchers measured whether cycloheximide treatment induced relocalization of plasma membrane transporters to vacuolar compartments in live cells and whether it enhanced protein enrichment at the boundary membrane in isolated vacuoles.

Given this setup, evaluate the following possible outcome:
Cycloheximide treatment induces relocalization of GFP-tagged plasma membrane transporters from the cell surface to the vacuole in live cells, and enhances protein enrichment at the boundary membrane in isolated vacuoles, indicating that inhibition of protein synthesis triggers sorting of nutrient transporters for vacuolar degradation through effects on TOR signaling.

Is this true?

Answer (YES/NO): YES